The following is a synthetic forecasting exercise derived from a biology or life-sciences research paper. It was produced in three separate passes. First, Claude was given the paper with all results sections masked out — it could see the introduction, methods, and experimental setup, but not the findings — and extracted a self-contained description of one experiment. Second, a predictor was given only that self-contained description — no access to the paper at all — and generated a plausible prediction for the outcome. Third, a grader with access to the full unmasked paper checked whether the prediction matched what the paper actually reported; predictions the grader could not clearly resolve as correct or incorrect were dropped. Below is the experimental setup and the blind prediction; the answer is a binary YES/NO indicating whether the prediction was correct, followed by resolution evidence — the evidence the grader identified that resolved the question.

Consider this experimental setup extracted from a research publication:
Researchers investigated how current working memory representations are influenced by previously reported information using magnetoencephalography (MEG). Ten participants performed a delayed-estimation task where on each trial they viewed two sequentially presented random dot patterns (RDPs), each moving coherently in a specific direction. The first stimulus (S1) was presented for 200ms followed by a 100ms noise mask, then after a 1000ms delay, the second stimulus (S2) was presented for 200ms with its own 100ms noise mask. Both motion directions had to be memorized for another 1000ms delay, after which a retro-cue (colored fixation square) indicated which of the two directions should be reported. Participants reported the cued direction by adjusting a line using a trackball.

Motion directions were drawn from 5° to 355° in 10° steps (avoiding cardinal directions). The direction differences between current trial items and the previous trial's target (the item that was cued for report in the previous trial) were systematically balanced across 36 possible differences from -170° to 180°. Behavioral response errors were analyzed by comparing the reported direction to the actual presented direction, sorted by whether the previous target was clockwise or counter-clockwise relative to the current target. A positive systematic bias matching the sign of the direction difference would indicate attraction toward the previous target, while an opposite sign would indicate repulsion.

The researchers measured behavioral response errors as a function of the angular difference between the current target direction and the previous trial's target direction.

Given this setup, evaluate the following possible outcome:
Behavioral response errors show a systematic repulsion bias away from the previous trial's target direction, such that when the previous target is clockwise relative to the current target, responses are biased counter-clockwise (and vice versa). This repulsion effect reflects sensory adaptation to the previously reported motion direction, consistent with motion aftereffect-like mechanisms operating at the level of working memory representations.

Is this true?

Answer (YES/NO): NO